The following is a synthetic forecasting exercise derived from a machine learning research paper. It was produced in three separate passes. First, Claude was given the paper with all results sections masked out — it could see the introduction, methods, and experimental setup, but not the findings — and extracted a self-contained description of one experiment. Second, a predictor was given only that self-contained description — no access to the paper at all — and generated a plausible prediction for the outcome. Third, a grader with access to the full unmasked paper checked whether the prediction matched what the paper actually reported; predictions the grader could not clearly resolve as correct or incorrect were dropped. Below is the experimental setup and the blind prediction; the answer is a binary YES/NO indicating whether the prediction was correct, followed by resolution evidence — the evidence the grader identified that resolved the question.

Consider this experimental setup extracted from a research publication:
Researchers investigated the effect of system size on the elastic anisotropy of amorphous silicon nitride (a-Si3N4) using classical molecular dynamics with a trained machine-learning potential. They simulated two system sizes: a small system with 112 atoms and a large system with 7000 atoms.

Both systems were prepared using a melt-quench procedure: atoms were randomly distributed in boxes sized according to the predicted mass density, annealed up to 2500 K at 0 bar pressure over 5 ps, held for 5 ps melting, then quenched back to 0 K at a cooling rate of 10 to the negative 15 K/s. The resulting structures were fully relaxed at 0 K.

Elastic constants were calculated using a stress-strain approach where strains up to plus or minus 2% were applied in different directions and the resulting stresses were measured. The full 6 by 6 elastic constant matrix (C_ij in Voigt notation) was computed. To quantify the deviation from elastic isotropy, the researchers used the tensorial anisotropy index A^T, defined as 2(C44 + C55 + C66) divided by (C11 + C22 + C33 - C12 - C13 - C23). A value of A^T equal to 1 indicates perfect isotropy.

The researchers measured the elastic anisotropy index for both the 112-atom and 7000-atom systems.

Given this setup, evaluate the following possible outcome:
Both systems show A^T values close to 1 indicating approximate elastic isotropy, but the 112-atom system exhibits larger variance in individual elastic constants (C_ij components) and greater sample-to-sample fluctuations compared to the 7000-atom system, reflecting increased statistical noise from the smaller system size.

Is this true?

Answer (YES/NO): NO